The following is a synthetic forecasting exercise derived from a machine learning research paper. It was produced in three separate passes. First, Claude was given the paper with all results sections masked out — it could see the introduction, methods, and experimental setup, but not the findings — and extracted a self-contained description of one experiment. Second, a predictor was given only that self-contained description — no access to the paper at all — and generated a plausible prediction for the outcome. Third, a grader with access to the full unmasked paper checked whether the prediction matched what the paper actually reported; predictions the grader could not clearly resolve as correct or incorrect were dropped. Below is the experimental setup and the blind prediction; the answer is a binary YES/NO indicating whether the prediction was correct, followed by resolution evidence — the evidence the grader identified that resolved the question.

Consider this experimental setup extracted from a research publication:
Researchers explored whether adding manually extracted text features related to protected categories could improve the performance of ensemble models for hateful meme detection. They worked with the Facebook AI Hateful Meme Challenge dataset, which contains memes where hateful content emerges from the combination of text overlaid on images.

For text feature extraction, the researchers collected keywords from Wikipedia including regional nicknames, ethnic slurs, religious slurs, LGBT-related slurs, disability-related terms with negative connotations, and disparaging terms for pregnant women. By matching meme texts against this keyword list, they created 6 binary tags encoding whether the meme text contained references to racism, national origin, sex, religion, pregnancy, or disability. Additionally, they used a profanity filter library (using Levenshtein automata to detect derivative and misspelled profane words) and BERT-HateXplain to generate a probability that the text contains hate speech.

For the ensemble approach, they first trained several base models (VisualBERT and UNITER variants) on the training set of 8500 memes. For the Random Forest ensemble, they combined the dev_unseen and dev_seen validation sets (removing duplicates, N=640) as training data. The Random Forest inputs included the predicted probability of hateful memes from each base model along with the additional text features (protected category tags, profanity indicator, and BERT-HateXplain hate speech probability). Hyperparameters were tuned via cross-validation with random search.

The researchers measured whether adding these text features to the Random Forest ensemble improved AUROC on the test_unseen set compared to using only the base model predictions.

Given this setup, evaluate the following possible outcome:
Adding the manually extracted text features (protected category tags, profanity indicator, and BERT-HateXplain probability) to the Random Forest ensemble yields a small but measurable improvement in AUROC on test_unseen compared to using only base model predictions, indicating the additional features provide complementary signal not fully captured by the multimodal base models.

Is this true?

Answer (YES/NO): NO